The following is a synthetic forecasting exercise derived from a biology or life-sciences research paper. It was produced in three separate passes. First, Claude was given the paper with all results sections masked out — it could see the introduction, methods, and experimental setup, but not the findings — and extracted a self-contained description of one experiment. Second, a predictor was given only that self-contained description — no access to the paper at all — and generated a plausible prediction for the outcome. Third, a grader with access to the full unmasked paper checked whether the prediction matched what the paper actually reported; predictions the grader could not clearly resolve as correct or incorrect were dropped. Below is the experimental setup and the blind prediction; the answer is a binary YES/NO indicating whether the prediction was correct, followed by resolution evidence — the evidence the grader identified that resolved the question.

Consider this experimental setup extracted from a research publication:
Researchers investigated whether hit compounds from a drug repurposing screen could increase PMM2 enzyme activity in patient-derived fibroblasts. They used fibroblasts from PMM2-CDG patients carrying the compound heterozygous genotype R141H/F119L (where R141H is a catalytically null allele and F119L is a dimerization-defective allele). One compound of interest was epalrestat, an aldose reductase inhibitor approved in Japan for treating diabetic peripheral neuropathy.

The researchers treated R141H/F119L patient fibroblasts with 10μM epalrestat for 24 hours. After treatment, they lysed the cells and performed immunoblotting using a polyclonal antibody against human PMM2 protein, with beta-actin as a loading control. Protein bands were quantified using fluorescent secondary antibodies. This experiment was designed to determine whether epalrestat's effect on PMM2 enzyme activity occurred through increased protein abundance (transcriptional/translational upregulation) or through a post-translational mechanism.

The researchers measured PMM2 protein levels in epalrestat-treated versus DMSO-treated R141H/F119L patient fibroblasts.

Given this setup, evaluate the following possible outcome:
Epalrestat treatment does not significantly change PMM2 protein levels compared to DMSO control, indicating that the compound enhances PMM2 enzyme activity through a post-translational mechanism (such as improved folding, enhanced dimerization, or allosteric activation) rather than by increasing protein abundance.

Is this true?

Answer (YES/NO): YES